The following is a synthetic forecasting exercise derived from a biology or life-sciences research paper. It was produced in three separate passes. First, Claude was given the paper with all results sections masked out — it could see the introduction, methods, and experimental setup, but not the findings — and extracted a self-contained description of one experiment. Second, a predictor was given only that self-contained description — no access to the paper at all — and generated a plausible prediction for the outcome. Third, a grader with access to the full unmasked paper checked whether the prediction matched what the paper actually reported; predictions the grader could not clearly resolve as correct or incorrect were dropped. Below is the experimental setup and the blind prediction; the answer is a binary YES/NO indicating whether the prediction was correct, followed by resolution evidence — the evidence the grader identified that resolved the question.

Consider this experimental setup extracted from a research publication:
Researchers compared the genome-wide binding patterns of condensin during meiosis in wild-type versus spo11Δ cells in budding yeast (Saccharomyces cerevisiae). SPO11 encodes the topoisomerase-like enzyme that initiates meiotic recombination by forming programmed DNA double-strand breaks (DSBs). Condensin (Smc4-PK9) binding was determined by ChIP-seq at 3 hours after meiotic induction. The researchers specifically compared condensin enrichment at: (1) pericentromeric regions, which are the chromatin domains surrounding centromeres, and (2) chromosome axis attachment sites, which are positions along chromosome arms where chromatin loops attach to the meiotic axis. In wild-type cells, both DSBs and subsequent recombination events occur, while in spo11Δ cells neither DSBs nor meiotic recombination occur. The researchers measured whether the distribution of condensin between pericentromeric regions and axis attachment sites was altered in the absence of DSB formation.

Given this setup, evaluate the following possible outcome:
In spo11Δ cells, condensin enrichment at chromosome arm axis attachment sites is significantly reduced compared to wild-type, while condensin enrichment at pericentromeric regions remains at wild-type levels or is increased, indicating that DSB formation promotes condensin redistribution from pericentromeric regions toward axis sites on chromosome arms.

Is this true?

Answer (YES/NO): YES